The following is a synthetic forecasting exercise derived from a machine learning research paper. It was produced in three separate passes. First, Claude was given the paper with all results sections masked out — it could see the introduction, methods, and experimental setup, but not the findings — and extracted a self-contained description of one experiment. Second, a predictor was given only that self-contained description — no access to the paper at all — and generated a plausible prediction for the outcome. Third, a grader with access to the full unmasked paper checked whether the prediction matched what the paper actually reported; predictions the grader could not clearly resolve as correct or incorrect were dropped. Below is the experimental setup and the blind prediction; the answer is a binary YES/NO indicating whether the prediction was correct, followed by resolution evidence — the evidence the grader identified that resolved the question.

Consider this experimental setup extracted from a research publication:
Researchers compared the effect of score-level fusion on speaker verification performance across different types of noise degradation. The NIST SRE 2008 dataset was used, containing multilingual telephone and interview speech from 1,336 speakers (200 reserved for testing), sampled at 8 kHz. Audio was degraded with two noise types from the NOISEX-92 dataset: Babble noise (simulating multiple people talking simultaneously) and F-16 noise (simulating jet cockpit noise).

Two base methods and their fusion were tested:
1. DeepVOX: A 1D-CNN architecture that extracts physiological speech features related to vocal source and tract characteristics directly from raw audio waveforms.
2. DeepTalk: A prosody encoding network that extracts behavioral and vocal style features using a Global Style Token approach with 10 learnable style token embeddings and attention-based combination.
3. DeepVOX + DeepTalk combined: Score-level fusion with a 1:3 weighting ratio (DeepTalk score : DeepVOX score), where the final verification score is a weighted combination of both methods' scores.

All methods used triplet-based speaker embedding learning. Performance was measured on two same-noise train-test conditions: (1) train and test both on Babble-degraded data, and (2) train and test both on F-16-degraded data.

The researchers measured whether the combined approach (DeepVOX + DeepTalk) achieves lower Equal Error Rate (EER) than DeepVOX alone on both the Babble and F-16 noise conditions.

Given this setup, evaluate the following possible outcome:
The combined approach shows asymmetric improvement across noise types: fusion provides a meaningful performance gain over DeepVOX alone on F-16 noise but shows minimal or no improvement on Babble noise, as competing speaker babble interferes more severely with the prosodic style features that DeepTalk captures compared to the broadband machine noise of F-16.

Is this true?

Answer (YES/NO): NO